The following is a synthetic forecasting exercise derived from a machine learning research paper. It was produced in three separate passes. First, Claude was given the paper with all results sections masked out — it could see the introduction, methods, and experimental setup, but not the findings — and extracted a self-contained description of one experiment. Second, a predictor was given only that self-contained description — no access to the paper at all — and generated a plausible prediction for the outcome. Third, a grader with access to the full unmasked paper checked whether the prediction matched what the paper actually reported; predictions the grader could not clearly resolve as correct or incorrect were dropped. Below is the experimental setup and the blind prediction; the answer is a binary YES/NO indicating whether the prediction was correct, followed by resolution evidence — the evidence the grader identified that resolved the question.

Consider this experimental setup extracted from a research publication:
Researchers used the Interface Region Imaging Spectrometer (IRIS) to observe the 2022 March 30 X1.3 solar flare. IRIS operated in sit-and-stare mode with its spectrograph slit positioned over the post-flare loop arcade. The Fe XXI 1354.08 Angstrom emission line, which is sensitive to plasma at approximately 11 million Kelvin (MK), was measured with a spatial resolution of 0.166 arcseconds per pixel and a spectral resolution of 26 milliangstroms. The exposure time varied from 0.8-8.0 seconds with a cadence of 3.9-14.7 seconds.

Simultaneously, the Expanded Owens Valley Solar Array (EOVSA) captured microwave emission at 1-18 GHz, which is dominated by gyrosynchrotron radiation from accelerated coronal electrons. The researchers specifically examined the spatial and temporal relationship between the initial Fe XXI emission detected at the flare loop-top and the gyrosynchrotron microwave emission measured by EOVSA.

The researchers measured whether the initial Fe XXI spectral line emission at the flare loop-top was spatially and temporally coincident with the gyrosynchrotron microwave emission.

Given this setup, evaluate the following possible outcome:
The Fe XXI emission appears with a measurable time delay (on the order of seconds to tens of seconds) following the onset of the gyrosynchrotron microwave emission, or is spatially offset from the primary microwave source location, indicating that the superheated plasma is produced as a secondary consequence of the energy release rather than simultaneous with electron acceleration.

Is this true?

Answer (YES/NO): NO